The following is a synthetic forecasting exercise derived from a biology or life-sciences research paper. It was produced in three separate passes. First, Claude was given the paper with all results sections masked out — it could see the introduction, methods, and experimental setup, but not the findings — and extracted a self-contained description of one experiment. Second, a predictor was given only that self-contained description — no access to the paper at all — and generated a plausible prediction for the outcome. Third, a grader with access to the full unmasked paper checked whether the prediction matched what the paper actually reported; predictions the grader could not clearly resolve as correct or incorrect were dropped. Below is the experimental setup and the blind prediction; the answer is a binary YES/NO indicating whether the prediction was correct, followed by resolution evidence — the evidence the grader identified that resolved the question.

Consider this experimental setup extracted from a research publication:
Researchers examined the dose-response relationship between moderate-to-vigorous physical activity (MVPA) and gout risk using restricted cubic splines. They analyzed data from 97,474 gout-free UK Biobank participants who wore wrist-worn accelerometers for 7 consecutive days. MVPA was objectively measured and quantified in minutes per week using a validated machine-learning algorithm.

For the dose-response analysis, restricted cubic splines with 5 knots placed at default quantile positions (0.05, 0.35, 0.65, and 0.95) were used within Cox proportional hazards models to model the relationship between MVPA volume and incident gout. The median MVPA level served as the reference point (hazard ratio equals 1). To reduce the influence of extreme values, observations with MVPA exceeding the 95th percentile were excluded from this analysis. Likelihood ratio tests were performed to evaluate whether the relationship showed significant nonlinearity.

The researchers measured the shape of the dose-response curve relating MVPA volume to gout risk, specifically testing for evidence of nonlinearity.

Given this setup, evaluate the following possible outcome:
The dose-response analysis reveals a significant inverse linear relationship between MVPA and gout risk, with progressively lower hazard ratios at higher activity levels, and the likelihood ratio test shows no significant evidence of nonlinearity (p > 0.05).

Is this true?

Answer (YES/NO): NO